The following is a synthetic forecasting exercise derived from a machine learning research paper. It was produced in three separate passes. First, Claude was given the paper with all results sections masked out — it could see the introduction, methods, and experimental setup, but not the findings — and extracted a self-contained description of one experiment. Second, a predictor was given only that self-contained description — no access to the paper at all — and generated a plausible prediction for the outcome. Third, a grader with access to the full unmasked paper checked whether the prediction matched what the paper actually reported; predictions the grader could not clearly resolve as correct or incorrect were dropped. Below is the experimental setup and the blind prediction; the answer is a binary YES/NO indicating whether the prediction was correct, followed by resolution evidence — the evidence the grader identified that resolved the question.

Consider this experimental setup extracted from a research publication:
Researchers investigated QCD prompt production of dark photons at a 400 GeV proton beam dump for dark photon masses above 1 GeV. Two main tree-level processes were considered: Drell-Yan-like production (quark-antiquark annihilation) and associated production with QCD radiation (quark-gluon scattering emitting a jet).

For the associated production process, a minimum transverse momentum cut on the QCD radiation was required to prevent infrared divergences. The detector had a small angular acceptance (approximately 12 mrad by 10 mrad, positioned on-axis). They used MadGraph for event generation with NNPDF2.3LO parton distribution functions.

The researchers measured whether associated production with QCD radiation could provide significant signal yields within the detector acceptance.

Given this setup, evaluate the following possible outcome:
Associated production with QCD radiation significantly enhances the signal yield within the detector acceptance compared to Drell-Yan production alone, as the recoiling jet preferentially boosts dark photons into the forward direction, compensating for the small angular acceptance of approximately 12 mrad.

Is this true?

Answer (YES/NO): NO